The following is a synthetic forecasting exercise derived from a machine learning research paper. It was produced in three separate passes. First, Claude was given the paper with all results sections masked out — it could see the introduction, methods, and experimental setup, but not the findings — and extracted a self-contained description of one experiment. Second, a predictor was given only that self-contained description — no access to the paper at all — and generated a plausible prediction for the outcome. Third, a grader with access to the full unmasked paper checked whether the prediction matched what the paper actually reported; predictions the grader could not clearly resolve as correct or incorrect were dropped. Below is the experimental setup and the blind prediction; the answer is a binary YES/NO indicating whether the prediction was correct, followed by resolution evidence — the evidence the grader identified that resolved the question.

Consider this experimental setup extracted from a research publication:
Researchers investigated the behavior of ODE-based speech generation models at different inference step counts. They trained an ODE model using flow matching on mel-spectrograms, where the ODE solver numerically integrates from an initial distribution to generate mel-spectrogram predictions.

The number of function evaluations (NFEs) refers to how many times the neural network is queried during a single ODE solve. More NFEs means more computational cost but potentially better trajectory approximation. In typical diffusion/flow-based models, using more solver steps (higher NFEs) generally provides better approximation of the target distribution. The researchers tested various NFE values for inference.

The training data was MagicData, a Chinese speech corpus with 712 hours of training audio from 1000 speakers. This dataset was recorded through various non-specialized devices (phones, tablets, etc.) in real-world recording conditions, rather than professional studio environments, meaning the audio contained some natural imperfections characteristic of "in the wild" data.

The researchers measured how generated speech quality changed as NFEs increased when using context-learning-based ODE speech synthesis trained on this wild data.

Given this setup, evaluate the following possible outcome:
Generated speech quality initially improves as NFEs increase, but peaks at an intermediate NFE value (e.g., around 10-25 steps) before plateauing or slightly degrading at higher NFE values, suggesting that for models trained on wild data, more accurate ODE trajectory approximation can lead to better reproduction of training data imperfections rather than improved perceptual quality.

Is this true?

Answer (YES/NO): NO